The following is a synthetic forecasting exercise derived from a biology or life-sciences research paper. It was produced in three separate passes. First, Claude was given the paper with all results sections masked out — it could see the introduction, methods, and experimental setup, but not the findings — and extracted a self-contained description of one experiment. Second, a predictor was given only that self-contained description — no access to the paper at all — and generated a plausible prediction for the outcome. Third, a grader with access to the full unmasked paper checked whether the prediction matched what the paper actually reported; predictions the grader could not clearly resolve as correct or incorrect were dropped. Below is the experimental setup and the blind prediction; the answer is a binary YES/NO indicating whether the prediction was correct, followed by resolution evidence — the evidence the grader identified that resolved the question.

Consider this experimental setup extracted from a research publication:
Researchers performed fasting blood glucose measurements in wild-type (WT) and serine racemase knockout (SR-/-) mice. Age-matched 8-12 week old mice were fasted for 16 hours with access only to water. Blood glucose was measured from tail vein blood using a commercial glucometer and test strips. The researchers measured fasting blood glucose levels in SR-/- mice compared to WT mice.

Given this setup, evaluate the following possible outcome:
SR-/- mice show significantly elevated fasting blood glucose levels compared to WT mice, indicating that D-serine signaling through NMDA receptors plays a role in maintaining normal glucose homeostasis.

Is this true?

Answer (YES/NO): NO